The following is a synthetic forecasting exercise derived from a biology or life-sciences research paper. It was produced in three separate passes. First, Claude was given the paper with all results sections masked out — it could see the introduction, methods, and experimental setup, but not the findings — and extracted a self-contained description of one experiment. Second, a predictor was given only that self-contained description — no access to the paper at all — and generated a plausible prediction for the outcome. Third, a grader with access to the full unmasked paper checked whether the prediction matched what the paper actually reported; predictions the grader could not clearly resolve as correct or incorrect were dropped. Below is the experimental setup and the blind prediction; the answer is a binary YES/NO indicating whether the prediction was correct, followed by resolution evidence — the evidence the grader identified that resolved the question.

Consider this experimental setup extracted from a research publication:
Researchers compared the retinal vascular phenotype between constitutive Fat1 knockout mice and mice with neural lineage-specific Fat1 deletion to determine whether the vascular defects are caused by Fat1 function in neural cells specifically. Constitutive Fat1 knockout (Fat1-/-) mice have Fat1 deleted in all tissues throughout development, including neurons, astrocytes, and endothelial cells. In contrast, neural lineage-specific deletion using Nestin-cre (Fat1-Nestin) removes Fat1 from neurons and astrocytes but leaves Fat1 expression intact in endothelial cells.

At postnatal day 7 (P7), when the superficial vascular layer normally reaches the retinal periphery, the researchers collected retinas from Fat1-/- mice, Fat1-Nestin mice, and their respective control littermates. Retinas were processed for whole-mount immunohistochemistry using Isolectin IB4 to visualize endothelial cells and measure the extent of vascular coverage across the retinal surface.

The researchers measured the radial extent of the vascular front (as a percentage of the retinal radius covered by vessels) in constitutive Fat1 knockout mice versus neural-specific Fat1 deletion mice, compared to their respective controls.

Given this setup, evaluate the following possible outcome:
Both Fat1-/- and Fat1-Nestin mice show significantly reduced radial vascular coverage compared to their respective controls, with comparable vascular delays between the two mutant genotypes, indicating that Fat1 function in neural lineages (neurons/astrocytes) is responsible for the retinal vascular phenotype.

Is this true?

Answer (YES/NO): NO